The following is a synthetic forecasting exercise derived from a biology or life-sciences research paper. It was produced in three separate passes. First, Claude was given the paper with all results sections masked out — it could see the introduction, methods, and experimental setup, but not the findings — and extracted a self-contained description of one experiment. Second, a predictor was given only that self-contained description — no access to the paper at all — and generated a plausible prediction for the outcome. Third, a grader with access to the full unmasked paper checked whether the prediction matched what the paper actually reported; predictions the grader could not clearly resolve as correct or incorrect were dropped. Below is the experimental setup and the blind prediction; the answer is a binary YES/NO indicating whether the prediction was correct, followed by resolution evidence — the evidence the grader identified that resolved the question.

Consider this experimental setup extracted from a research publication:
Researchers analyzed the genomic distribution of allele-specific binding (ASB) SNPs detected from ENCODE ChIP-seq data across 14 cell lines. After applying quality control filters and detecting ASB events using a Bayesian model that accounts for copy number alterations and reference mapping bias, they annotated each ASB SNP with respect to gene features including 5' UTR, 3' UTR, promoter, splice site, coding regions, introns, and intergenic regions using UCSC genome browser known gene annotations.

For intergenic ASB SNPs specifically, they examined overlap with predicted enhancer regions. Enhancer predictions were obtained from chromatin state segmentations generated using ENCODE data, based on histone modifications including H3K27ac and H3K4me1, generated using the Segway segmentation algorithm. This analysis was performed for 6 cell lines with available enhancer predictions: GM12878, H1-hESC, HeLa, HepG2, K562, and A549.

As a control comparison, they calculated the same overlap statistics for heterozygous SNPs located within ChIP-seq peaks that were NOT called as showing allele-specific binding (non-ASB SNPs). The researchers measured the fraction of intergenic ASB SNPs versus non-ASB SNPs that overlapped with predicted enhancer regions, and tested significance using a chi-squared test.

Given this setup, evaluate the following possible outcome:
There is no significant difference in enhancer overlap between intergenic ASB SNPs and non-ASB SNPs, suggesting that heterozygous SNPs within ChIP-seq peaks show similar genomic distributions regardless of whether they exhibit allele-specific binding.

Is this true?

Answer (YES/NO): YES